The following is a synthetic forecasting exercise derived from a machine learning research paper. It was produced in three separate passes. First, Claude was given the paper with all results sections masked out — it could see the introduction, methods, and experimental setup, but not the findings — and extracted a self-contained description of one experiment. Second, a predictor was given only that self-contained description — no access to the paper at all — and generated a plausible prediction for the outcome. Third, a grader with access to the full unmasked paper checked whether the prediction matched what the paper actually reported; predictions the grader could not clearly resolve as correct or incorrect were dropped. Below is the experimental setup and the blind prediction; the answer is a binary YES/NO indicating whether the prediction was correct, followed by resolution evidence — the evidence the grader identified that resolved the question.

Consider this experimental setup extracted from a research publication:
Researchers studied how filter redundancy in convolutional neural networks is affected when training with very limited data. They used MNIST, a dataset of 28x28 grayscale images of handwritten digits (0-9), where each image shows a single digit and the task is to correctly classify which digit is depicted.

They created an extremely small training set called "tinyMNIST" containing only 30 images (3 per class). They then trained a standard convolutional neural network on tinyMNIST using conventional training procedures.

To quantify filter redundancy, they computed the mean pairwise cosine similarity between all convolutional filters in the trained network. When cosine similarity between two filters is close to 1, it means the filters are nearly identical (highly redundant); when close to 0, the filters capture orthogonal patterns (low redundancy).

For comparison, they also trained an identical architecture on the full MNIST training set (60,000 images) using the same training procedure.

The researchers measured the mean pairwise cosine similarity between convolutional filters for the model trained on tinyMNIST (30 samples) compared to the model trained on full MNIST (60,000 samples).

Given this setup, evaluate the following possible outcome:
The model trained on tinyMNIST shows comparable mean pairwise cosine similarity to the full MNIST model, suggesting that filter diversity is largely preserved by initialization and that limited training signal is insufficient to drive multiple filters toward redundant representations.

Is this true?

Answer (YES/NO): NO